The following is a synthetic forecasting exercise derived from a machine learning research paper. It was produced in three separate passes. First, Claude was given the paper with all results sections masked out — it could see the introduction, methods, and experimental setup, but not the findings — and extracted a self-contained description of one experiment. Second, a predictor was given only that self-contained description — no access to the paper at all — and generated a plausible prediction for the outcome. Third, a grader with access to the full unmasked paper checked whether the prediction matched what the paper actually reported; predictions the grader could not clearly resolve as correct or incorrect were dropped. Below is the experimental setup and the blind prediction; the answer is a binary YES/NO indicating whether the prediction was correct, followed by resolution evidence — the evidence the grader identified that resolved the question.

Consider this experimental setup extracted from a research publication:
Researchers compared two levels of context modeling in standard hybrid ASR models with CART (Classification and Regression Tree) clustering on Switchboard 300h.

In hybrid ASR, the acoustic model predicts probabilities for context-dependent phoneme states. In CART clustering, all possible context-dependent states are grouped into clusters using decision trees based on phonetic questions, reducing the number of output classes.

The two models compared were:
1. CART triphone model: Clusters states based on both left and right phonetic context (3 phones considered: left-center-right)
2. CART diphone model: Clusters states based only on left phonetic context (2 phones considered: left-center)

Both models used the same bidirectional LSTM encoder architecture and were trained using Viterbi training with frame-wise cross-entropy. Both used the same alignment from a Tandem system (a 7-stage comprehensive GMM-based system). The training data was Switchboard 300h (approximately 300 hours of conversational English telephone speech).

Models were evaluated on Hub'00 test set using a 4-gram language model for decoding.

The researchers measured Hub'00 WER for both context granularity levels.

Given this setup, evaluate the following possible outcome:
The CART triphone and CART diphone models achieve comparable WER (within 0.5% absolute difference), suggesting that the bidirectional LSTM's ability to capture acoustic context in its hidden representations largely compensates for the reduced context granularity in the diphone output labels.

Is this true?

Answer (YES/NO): NO